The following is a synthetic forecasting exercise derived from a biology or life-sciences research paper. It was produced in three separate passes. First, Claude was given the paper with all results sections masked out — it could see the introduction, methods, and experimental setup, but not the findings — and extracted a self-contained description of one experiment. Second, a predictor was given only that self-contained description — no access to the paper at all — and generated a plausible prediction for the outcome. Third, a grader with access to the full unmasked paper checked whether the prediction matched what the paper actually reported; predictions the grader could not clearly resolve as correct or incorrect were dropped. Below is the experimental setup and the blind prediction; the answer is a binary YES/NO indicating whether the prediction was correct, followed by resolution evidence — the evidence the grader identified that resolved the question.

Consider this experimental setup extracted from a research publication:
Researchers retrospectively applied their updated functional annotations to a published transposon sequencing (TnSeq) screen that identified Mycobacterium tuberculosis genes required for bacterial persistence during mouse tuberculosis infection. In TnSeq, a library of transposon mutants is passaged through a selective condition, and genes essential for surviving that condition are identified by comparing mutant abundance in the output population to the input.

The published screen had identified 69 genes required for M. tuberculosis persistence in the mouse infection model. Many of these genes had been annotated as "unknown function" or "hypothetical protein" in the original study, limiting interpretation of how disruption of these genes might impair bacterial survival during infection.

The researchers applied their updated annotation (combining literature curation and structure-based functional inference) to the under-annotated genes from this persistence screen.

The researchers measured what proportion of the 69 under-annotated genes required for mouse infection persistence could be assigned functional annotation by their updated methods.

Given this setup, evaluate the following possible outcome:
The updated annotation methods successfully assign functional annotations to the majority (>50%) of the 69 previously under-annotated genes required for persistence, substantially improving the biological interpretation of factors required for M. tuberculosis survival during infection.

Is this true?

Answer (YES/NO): NO